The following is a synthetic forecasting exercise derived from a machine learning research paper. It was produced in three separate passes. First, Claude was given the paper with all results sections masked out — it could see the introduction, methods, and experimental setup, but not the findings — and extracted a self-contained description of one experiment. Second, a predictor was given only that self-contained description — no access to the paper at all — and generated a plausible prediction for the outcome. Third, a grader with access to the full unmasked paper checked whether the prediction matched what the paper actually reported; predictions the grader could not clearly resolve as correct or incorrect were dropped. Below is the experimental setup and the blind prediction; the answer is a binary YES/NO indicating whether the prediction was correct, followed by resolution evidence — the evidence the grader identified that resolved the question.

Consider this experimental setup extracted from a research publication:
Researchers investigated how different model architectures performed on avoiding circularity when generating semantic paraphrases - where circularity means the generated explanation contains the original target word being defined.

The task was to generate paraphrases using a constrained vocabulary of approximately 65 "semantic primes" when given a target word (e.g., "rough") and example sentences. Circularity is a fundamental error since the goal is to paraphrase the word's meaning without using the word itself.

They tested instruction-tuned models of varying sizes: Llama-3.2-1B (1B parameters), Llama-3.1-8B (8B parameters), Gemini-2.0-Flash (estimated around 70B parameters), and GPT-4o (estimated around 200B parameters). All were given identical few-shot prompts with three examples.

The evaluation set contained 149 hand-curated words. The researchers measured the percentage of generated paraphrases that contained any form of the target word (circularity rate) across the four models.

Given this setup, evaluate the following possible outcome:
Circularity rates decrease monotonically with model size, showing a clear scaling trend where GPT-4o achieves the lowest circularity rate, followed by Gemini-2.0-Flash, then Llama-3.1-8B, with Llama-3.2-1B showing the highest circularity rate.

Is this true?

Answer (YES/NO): NO